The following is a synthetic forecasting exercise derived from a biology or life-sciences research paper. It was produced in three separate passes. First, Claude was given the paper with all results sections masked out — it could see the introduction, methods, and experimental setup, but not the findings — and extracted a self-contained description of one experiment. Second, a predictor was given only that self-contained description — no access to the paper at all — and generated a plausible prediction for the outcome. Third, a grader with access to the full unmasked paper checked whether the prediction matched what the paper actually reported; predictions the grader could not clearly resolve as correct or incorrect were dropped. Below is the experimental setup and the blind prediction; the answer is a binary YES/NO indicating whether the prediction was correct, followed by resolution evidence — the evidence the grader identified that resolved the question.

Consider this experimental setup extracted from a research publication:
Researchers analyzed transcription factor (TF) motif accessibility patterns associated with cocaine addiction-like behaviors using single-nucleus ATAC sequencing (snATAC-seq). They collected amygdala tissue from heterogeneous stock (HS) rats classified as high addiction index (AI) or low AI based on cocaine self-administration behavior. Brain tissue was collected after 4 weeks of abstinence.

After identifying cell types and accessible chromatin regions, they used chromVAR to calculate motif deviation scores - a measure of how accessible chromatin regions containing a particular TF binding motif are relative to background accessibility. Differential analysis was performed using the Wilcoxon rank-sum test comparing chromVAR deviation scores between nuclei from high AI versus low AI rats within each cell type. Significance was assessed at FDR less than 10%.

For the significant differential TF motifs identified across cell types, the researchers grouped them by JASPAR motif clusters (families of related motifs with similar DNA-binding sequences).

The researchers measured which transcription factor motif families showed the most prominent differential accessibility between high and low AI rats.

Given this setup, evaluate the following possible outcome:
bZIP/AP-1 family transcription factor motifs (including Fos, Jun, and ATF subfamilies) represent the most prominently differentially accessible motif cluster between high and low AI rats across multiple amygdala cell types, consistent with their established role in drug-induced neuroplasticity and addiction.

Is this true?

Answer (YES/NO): NO